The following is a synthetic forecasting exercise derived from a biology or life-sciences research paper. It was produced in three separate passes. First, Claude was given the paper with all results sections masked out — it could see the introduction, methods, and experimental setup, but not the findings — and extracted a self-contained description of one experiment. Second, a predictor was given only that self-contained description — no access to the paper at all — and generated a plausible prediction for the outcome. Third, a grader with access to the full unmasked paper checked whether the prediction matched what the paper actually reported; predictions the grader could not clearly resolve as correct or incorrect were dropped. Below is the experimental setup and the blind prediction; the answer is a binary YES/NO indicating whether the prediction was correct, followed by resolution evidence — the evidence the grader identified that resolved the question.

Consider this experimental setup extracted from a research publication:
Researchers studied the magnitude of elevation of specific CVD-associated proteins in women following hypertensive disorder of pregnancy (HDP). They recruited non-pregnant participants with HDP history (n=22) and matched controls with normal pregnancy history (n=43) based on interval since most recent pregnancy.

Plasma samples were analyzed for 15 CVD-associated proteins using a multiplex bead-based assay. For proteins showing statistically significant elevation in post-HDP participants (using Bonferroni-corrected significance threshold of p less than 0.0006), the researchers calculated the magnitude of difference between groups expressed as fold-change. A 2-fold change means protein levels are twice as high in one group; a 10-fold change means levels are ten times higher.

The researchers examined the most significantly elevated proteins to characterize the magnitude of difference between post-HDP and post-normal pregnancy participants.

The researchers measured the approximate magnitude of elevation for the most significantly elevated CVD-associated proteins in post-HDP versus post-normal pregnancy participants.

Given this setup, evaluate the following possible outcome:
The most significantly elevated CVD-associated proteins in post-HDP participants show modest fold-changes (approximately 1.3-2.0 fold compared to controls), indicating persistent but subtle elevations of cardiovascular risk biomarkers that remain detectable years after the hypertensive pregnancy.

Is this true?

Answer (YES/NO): NO